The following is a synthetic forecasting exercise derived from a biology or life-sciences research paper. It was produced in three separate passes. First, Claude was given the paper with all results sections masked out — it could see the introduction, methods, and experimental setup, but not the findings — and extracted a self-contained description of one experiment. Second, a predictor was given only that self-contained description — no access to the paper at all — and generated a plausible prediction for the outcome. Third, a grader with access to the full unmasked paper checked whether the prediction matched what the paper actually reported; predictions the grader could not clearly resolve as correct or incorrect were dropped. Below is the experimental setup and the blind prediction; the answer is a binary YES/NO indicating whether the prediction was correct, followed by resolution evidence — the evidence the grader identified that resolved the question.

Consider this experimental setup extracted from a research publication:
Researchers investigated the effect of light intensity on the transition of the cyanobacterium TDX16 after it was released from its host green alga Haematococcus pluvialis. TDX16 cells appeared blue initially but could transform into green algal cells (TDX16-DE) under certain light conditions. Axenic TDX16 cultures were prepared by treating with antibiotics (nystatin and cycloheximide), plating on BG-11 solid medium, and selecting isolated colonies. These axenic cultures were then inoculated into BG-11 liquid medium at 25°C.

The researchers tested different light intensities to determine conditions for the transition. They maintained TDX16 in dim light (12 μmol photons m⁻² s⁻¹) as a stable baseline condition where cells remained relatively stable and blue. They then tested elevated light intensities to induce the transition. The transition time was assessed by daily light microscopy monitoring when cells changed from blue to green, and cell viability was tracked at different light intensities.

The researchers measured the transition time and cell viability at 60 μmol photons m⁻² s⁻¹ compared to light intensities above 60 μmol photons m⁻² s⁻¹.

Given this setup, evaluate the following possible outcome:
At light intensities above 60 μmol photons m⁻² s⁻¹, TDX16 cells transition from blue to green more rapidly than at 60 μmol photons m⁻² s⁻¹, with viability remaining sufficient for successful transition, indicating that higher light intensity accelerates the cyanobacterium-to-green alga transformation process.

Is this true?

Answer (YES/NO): NO